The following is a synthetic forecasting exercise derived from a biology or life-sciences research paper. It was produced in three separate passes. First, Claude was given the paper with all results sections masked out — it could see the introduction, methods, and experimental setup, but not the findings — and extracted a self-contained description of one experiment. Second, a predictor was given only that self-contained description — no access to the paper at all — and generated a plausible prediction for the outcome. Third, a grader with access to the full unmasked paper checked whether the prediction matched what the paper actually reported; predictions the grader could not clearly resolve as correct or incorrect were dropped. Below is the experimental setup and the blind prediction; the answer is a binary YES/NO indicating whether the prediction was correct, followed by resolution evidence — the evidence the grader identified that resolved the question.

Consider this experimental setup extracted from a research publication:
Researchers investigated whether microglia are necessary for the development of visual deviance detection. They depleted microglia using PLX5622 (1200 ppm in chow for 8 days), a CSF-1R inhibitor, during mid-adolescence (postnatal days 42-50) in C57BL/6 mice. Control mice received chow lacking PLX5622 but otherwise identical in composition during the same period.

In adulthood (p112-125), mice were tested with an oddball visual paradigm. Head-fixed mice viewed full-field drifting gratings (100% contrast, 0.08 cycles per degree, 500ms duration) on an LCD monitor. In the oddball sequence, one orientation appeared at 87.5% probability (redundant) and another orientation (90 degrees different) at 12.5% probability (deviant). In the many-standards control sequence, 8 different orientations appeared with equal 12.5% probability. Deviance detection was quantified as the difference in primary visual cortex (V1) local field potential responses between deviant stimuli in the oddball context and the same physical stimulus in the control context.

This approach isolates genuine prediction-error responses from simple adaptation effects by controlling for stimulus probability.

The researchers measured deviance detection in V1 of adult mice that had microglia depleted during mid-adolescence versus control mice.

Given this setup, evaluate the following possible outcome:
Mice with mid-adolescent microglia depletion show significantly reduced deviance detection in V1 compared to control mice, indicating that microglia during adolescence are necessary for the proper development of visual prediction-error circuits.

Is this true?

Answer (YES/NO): NO